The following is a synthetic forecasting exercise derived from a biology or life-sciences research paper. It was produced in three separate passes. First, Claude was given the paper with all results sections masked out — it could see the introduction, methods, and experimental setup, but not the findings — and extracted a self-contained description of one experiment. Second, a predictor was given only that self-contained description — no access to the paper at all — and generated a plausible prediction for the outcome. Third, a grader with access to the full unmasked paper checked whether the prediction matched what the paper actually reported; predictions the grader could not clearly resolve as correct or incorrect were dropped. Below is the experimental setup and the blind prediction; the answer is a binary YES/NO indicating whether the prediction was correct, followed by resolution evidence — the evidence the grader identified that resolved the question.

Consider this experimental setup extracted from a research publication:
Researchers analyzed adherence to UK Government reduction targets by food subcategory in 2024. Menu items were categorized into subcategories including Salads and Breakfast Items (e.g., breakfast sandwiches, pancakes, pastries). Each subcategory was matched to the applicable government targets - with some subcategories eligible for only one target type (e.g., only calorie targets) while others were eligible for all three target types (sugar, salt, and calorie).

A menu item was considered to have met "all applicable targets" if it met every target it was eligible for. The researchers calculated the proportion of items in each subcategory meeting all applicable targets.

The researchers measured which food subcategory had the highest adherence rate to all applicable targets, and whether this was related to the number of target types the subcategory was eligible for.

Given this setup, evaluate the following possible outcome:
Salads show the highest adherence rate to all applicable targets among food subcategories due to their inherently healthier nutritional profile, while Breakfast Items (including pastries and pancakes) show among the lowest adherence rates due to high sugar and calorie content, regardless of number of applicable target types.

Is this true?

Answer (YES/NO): NO